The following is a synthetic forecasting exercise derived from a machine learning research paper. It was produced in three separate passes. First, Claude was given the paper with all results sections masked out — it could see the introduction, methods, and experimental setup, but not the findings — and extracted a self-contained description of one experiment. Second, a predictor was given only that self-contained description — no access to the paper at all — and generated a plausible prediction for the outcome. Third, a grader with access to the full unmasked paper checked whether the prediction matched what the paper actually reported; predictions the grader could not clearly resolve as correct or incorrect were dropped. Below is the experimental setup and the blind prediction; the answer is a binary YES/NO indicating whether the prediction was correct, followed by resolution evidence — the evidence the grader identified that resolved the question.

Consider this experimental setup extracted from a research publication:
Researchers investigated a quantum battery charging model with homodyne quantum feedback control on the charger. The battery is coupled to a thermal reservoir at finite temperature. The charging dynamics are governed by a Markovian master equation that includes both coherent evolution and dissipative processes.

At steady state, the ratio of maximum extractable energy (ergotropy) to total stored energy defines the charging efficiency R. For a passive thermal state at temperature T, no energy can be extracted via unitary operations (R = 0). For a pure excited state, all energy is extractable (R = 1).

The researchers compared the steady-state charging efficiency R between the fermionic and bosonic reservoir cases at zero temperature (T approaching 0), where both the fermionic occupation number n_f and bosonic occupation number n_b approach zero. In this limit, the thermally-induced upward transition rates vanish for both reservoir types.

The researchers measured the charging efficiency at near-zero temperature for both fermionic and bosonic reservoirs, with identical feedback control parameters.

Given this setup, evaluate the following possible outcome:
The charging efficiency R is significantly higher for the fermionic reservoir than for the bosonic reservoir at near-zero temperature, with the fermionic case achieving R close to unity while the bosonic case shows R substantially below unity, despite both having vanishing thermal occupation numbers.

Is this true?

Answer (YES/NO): NO